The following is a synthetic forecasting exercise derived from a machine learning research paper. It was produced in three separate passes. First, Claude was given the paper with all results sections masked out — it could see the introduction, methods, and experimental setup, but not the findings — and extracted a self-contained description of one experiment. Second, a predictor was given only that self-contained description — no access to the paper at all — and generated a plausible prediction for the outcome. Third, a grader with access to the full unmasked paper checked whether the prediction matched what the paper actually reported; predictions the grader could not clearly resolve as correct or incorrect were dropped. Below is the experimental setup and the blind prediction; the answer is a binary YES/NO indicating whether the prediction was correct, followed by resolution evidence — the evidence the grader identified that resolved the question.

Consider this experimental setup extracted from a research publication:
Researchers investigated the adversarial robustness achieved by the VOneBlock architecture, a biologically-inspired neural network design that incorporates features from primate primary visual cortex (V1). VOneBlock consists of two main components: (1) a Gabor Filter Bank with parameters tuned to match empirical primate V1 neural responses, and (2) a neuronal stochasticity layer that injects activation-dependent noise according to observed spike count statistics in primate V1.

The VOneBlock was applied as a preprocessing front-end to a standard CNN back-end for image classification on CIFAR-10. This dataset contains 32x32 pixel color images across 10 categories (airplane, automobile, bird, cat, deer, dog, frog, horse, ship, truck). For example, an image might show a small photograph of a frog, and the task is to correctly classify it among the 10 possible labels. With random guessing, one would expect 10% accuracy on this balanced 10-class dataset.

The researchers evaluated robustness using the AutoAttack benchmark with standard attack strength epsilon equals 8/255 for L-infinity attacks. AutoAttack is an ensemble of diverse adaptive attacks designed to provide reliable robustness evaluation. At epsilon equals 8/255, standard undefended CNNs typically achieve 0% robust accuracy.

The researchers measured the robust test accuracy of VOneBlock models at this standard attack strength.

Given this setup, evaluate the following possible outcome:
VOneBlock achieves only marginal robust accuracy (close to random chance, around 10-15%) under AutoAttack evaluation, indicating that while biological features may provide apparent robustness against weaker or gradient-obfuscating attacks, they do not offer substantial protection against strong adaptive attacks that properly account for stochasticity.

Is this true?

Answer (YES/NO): NO